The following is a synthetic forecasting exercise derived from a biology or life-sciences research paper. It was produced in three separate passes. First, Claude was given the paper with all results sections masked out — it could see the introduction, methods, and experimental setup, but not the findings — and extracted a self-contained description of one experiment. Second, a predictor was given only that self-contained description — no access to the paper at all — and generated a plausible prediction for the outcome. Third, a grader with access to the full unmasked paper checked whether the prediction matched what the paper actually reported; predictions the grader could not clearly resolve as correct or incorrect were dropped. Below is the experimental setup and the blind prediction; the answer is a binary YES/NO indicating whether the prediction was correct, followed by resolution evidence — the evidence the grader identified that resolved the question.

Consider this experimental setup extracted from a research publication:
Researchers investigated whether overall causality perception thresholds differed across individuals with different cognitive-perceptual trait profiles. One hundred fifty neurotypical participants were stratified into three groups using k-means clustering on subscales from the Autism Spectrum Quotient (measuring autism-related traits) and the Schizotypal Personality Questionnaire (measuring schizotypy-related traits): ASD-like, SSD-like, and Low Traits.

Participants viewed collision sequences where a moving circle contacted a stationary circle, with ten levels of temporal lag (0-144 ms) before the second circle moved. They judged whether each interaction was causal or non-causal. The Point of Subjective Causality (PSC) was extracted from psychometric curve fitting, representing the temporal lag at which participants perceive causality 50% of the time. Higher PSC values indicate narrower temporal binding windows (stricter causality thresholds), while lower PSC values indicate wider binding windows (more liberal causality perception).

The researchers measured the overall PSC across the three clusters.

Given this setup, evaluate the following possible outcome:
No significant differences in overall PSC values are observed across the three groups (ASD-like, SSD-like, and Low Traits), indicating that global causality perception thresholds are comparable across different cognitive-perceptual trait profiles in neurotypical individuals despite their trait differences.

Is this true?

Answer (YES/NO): NO